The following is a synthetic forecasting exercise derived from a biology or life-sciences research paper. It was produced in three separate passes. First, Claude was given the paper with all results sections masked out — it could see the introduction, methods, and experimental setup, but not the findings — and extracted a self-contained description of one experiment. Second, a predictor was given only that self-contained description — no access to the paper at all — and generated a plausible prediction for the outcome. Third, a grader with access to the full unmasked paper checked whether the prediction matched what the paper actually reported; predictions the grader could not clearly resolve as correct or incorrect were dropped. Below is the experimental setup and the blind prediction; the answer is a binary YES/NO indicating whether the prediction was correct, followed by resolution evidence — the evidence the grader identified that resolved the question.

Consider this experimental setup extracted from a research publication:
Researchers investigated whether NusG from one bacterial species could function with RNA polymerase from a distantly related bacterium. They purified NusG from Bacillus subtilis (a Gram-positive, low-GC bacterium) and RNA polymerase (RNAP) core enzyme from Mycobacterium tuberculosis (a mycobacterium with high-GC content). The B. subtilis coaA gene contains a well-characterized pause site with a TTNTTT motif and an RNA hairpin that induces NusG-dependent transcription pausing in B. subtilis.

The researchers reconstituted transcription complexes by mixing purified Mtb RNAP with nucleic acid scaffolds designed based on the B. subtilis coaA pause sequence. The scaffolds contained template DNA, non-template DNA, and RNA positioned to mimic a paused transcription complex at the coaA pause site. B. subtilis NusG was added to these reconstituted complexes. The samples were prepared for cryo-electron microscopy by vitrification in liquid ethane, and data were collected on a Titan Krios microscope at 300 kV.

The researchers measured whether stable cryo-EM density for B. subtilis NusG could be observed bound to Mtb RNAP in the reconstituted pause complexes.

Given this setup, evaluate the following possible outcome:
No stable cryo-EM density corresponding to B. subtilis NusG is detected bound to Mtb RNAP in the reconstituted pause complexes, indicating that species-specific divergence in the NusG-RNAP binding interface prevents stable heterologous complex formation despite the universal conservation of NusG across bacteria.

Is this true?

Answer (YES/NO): NO